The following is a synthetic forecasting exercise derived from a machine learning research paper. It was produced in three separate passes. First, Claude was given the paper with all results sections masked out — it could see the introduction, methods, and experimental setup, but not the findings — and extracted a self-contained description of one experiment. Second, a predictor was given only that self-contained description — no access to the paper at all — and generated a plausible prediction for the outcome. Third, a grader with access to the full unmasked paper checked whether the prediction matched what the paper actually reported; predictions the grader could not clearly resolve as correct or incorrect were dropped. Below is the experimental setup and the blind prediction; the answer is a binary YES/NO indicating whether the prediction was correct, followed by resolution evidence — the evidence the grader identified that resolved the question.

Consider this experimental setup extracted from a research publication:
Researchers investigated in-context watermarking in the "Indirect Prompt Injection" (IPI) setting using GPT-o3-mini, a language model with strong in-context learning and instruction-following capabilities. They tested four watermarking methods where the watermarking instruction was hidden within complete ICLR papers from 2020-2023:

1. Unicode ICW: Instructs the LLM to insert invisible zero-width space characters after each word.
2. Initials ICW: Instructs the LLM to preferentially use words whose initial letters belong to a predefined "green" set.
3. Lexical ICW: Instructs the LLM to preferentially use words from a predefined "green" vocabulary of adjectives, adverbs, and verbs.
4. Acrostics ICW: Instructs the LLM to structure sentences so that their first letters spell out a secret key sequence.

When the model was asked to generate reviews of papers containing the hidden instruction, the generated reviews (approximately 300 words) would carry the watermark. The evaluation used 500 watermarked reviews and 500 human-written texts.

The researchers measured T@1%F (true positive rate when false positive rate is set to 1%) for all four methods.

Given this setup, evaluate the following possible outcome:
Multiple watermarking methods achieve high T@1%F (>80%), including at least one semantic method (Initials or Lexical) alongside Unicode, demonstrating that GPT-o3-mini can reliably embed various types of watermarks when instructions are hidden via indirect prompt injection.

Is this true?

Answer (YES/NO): YES